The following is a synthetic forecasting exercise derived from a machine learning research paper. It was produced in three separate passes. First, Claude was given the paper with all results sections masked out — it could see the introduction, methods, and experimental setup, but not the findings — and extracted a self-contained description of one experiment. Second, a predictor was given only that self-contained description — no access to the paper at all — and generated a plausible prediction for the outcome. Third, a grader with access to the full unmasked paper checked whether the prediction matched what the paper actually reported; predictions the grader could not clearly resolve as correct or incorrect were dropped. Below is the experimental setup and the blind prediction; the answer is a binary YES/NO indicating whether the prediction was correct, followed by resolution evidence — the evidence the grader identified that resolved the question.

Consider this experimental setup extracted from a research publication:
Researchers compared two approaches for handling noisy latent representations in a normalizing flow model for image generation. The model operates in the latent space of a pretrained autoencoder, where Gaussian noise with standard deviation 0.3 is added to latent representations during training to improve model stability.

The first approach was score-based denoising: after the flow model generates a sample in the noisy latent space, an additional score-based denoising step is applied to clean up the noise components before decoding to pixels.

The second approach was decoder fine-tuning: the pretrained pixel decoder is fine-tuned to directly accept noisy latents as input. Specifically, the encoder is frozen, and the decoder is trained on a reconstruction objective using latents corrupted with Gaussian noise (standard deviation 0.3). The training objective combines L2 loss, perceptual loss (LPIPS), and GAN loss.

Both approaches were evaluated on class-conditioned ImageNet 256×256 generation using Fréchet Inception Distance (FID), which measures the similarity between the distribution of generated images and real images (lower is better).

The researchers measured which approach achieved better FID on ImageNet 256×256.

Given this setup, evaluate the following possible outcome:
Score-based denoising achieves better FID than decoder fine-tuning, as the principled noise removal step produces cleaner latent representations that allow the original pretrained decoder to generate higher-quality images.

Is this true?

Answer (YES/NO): NO